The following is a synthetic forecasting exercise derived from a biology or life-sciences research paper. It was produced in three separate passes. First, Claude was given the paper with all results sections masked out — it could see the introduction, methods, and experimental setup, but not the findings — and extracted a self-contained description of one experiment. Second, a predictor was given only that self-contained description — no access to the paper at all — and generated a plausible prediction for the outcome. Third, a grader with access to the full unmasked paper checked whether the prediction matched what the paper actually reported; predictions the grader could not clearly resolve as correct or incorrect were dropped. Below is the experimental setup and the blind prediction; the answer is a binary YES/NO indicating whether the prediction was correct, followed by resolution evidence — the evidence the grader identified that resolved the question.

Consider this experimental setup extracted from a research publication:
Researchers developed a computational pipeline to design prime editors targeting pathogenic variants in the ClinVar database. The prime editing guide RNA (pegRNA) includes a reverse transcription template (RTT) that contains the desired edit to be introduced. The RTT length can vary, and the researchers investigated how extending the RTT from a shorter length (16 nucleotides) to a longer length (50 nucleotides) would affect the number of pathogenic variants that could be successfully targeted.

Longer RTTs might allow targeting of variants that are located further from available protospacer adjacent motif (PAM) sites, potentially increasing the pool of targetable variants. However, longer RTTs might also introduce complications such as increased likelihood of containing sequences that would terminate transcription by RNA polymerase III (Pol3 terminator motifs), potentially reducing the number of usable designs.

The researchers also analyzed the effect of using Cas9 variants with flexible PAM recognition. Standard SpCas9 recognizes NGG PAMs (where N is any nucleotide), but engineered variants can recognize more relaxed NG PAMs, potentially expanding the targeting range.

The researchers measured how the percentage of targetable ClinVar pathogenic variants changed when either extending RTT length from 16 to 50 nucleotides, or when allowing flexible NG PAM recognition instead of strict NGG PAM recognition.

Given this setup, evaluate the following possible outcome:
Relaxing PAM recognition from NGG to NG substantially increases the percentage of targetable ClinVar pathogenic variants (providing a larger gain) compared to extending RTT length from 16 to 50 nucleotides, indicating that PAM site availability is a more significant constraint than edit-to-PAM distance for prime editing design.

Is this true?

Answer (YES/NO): YES